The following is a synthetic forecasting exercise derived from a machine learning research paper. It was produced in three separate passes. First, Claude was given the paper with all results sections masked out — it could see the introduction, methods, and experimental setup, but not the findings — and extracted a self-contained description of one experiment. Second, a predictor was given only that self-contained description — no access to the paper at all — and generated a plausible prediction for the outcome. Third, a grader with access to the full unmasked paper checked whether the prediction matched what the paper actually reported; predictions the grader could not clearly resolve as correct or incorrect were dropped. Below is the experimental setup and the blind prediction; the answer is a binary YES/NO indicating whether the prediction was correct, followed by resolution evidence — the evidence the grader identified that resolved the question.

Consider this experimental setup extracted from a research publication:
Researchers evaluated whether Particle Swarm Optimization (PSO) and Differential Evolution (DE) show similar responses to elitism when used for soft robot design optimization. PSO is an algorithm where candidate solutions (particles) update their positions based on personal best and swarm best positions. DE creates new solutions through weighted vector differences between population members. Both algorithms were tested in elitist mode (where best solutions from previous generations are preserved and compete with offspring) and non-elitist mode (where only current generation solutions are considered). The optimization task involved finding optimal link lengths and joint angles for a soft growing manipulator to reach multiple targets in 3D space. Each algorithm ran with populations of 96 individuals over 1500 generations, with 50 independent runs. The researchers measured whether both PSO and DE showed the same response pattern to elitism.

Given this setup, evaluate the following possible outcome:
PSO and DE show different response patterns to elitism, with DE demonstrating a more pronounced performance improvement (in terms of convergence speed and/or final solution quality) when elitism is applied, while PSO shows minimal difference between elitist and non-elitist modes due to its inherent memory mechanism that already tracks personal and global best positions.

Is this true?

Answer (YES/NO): NO